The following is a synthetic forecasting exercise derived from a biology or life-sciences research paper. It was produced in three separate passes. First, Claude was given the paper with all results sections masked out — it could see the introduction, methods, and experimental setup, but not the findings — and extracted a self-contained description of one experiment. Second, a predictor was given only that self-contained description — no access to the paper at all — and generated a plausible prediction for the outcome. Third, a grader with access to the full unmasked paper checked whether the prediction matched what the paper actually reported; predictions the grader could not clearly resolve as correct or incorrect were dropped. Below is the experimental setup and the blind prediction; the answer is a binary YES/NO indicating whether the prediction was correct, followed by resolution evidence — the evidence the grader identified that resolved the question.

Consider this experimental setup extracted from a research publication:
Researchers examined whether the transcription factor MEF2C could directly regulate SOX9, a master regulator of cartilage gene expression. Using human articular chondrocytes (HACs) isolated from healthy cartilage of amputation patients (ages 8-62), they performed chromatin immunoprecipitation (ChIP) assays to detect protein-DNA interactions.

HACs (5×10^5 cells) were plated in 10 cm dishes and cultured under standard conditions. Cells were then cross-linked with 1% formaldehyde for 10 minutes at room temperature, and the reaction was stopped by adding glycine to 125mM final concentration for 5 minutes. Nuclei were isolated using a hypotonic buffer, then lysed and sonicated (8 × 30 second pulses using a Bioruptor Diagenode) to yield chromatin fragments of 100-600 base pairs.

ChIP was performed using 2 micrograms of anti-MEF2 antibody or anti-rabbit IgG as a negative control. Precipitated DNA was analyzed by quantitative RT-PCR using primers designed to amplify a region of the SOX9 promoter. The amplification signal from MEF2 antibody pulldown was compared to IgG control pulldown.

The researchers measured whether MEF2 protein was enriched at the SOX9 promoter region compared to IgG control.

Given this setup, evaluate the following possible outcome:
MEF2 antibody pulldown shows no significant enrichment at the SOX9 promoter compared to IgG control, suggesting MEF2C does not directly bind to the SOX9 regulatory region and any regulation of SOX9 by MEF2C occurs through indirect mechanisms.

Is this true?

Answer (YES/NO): NO